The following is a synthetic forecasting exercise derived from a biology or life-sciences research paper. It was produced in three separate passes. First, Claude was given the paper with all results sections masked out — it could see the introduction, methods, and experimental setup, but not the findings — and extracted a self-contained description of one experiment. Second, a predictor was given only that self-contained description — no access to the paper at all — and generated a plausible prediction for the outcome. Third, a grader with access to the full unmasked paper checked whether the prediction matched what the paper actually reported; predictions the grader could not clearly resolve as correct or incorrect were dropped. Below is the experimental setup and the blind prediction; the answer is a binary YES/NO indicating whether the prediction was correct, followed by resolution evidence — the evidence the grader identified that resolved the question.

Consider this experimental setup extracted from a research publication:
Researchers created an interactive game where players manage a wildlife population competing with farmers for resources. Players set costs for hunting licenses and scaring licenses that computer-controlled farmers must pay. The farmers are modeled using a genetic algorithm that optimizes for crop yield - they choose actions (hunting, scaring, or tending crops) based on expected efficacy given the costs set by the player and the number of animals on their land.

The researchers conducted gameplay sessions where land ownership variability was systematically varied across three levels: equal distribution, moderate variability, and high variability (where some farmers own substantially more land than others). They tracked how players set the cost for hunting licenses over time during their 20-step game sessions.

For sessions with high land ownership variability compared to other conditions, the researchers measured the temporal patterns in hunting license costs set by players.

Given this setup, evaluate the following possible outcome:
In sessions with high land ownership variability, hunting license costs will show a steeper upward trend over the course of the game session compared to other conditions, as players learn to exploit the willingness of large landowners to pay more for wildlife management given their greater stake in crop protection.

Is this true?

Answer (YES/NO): NO